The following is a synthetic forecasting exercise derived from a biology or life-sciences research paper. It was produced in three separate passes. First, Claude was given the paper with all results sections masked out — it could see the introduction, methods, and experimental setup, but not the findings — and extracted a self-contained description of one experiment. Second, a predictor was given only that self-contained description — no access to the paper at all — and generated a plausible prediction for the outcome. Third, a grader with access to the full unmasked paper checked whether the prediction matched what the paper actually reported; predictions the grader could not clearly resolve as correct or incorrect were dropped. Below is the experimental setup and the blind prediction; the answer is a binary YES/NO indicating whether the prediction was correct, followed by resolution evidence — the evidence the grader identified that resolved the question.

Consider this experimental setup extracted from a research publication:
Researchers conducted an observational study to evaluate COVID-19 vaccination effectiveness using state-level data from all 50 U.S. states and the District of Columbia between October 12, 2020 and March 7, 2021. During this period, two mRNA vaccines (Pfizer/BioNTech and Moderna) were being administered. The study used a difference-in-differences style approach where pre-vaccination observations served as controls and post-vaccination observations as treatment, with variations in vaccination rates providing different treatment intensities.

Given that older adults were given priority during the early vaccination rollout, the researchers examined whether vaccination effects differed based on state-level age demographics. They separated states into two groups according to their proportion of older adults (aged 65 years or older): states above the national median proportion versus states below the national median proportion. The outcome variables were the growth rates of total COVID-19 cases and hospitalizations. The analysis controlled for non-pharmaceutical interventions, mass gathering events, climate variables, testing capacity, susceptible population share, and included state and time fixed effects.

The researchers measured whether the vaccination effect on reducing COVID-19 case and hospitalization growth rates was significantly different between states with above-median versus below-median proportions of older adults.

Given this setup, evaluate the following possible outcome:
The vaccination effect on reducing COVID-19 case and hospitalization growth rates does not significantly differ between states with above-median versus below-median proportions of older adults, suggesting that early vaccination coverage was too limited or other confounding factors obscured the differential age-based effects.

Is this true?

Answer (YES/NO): YES